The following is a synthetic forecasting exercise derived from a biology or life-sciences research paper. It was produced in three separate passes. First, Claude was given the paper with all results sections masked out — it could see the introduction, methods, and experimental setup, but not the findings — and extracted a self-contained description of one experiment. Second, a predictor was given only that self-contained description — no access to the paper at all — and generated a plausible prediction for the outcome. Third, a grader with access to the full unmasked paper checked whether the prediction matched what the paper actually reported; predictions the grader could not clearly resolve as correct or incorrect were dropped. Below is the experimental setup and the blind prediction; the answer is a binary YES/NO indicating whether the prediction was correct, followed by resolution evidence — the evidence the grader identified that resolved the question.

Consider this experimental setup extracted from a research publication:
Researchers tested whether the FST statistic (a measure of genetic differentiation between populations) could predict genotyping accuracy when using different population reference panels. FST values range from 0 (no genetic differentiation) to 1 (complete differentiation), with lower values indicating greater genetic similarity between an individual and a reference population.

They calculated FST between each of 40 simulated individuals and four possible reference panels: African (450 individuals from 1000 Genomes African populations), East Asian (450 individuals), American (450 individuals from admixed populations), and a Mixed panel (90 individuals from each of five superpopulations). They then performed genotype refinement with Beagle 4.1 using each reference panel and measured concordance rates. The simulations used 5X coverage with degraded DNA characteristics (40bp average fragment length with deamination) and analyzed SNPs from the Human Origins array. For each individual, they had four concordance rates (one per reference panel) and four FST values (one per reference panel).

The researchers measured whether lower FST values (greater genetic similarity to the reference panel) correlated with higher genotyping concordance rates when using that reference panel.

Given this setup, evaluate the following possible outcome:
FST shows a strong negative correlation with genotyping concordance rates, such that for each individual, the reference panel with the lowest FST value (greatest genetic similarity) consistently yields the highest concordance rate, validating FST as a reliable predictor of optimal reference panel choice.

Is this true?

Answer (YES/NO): NO